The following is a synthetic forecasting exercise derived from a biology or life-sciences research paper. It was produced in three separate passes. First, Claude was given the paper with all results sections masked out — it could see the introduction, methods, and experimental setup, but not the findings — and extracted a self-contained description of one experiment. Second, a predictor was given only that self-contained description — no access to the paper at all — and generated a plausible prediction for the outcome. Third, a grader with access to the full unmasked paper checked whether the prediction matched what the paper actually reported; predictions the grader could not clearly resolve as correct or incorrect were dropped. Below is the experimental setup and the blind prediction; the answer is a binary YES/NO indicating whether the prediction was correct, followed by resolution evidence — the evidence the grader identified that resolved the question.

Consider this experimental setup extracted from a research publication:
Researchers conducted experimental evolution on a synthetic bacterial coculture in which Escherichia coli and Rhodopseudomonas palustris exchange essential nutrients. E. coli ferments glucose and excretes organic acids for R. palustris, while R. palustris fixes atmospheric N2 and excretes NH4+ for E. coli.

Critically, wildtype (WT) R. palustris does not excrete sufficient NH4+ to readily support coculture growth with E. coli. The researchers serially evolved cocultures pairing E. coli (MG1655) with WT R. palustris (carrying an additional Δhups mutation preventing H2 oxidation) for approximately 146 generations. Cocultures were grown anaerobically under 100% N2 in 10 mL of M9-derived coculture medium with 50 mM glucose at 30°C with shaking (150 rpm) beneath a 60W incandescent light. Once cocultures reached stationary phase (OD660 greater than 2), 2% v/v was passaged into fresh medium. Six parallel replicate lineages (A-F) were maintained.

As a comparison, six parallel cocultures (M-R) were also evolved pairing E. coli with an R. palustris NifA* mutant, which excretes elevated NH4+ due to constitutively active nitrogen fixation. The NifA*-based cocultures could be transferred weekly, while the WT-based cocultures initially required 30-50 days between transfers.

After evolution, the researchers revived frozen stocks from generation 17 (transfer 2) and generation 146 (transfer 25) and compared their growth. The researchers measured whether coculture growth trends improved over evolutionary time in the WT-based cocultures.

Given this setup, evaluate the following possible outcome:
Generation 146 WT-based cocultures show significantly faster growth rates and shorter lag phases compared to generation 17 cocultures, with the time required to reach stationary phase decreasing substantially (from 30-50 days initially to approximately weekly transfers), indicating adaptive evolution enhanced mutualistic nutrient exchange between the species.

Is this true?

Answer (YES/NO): NO